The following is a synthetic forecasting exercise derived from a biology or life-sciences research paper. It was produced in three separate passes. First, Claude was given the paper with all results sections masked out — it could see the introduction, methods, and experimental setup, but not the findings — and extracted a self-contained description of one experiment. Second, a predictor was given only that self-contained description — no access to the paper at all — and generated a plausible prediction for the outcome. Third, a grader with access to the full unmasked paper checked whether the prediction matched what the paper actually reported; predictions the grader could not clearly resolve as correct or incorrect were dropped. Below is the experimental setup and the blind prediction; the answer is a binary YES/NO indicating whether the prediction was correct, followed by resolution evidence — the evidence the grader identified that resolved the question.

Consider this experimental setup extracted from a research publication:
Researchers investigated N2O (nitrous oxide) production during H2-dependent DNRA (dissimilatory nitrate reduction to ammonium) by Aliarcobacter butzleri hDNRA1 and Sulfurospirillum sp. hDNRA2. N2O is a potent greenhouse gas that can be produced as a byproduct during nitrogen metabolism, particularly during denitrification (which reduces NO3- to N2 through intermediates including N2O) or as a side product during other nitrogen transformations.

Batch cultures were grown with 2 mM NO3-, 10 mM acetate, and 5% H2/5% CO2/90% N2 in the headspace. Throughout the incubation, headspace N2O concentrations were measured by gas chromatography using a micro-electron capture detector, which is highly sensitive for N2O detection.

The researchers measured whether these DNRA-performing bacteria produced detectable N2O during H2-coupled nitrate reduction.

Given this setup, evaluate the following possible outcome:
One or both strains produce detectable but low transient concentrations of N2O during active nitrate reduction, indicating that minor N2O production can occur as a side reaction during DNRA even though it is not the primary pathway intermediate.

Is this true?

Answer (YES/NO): YES